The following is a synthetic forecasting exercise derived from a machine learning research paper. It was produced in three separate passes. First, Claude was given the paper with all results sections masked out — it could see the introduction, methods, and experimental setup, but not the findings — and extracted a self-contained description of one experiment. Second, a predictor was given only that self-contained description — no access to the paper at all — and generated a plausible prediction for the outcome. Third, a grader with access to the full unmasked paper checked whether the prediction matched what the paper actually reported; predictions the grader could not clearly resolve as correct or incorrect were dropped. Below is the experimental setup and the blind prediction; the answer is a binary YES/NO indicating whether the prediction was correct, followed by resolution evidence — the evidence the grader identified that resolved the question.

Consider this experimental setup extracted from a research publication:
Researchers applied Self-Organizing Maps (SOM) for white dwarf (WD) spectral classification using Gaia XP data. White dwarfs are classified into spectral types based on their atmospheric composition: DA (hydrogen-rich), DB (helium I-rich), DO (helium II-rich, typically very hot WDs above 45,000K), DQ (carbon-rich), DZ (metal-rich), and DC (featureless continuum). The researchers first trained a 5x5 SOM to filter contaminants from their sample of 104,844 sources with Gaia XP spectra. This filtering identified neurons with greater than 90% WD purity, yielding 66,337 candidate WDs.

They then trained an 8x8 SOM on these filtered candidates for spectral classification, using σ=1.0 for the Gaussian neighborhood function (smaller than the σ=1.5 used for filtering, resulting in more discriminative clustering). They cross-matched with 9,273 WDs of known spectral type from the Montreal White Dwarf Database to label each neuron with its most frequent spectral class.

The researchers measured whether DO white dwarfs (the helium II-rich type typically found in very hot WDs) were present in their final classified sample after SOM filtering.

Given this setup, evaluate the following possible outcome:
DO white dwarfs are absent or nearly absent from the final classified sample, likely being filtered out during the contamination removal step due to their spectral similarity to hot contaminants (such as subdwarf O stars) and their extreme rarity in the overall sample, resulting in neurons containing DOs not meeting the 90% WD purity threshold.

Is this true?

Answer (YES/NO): YES